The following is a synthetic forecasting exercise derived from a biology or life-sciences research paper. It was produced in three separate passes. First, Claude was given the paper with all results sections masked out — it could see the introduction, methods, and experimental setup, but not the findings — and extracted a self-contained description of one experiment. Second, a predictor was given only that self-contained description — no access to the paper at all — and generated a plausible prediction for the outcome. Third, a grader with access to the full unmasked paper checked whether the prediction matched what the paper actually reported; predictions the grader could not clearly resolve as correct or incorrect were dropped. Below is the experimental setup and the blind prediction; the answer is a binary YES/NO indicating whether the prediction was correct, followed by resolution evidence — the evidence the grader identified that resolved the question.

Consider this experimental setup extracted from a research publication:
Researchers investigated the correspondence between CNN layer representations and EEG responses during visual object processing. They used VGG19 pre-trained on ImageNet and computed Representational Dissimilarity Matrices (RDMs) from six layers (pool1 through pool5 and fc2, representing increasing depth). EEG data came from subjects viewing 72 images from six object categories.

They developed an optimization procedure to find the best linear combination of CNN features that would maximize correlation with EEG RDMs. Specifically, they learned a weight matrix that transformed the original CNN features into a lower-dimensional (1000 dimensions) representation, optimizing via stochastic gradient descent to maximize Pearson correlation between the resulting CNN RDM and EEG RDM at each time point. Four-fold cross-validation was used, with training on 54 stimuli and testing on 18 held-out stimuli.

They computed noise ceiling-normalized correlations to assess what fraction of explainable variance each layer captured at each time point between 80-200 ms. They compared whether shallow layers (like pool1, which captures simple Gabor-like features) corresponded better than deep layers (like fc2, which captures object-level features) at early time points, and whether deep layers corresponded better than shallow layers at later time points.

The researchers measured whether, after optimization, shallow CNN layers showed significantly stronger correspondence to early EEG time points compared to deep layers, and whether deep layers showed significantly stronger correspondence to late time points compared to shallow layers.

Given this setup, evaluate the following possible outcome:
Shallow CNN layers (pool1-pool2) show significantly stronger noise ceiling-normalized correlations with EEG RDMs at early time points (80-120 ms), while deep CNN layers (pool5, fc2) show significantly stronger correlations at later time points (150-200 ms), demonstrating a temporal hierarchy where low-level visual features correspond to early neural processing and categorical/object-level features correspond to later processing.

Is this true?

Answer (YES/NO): NO